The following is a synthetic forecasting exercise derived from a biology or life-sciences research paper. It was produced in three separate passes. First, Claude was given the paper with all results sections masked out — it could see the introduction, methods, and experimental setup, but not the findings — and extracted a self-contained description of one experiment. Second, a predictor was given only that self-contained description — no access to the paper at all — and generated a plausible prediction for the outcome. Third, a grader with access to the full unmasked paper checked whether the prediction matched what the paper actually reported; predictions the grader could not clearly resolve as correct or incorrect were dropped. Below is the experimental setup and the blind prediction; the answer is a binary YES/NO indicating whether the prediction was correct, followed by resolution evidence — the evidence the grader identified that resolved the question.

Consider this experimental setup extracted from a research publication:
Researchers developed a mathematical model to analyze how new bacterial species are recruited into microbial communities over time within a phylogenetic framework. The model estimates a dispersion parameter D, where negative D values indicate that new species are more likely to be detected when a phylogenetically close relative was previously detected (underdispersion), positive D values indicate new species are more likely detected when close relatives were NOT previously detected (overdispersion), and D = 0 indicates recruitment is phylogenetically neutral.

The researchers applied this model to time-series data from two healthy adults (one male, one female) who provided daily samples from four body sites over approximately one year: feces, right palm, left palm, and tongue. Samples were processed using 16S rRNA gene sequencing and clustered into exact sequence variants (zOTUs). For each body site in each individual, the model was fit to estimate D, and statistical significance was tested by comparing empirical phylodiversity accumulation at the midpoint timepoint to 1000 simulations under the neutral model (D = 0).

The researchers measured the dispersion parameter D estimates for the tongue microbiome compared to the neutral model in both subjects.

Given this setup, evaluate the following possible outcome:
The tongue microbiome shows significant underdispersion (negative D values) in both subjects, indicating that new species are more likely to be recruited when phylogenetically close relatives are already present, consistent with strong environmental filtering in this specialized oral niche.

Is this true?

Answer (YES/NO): NO